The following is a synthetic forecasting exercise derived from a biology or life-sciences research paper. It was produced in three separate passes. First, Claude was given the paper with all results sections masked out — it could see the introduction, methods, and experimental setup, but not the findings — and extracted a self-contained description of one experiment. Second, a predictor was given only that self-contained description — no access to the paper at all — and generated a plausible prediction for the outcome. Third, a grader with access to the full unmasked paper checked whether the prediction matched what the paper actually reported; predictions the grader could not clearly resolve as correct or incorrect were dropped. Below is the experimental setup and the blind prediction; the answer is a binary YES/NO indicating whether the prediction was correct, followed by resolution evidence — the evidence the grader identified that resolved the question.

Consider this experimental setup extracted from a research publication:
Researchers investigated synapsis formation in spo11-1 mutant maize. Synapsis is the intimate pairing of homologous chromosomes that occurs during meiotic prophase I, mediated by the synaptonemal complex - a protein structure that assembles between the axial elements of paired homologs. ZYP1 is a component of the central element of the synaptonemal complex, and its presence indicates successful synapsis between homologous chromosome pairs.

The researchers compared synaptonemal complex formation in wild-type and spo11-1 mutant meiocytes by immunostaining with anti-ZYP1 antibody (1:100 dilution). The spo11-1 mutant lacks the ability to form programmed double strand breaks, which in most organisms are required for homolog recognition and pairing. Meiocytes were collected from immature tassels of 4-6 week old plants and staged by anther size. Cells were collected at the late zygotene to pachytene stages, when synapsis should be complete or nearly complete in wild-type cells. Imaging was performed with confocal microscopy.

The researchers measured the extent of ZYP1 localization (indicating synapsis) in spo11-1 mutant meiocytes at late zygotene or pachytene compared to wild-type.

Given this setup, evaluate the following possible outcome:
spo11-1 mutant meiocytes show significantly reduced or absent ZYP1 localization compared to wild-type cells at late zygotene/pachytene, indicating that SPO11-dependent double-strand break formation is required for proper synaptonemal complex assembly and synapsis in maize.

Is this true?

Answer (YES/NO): YES